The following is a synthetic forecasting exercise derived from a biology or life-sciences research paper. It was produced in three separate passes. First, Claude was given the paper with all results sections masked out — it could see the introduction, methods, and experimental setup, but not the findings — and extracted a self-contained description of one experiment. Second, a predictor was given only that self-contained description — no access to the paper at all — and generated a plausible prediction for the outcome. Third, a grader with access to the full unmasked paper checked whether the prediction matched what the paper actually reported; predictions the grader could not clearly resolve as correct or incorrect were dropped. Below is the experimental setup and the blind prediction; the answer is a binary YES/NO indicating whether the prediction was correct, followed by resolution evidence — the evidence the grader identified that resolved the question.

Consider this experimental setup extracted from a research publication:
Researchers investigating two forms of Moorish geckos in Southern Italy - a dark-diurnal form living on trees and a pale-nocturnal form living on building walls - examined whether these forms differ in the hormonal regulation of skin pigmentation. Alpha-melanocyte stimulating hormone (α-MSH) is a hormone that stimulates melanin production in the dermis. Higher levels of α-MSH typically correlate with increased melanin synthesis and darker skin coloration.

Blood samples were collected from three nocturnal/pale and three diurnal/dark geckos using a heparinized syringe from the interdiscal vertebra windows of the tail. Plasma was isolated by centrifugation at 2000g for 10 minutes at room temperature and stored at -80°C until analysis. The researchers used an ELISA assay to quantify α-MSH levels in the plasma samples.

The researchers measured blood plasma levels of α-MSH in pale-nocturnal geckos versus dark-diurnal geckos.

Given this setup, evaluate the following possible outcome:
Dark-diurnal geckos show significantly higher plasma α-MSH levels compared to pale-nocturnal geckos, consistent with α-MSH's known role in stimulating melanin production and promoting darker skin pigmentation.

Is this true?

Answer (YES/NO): YES